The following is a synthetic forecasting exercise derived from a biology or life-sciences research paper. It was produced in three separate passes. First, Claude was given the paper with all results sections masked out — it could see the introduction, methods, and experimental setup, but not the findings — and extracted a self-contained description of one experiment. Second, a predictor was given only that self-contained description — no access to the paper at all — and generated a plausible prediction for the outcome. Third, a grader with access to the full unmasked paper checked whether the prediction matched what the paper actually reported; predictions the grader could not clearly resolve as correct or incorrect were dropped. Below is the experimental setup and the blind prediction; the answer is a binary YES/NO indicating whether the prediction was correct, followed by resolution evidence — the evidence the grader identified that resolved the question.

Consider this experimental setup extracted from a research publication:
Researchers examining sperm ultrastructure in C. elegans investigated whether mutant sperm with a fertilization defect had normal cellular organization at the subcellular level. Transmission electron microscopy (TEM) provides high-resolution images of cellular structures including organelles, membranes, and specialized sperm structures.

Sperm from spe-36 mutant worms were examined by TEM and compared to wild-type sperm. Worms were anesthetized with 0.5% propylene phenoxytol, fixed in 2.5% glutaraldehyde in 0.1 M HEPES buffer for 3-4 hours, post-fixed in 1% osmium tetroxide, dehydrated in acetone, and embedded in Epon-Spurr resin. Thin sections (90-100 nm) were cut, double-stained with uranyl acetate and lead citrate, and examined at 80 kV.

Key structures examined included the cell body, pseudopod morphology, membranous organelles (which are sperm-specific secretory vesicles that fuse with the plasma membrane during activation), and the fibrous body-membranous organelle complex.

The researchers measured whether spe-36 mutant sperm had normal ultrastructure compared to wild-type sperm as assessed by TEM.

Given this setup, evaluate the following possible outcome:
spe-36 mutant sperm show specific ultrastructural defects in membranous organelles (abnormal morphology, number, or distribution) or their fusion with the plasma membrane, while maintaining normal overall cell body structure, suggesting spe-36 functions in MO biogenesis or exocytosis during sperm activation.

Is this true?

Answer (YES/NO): NO